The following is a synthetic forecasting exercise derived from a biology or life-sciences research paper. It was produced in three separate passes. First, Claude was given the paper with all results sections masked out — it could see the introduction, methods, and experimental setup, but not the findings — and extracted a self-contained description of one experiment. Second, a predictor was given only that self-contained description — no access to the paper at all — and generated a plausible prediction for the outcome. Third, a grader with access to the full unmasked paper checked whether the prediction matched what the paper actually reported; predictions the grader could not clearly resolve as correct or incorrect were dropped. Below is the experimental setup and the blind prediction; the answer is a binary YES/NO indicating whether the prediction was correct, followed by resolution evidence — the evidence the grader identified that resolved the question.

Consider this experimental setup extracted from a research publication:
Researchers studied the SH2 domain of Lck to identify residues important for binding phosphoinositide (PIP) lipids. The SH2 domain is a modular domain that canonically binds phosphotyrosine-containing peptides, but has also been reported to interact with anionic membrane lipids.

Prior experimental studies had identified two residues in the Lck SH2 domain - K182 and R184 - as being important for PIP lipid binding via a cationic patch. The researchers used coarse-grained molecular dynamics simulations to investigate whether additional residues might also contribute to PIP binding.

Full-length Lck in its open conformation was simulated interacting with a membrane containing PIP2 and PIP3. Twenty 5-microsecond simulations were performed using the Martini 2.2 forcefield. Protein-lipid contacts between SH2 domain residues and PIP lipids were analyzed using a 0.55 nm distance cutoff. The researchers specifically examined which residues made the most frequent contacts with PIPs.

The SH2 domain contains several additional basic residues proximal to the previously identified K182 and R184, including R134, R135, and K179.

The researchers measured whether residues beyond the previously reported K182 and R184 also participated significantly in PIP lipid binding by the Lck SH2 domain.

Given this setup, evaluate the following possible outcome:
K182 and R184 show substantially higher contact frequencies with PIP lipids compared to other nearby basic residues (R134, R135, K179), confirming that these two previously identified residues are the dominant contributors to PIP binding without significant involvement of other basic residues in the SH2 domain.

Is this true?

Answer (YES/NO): NO